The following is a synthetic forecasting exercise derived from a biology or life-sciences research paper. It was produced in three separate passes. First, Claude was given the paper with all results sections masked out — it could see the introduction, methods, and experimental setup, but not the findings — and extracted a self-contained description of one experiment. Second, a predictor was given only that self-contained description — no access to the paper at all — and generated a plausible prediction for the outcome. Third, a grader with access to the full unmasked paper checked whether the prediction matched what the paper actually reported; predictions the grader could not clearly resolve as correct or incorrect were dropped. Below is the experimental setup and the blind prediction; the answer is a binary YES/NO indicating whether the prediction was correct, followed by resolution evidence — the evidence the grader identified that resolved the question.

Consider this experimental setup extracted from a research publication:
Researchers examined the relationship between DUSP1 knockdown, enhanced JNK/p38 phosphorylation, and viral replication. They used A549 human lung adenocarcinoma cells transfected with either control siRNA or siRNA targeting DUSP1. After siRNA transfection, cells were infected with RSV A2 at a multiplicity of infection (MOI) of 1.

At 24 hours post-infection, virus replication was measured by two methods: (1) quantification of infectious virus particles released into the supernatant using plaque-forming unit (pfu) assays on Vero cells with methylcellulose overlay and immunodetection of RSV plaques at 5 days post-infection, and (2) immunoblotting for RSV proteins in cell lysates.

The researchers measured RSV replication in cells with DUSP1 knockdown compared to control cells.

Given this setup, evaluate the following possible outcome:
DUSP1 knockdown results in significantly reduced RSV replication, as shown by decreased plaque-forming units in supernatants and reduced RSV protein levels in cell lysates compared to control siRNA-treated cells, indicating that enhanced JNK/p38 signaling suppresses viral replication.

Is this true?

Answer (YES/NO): NO